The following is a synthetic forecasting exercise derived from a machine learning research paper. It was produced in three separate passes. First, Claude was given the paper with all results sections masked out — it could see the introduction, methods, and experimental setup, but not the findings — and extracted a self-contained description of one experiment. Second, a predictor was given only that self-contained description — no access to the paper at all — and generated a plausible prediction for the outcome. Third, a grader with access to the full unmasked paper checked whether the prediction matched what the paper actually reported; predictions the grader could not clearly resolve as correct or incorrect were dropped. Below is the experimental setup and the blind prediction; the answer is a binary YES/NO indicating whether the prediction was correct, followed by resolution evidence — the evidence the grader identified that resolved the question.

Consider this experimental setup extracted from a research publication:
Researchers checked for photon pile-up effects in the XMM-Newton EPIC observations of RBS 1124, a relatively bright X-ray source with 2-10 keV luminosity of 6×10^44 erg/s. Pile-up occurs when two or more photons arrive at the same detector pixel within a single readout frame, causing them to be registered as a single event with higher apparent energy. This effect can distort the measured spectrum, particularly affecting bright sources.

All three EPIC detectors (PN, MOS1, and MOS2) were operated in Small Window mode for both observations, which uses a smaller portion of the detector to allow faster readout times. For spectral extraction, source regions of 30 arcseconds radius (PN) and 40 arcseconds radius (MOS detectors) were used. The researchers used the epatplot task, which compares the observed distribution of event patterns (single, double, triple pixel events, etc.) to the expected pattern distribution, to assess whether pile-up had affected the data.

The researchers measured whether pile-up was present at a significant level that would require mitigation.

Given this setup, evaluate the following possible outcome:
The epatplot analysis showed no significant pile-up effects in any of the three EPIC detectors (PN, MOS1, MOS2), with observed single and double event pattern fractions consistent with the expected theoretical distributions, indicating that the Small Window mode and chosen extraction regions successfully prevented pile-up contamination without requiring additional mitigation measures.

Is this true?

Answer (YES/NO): NO